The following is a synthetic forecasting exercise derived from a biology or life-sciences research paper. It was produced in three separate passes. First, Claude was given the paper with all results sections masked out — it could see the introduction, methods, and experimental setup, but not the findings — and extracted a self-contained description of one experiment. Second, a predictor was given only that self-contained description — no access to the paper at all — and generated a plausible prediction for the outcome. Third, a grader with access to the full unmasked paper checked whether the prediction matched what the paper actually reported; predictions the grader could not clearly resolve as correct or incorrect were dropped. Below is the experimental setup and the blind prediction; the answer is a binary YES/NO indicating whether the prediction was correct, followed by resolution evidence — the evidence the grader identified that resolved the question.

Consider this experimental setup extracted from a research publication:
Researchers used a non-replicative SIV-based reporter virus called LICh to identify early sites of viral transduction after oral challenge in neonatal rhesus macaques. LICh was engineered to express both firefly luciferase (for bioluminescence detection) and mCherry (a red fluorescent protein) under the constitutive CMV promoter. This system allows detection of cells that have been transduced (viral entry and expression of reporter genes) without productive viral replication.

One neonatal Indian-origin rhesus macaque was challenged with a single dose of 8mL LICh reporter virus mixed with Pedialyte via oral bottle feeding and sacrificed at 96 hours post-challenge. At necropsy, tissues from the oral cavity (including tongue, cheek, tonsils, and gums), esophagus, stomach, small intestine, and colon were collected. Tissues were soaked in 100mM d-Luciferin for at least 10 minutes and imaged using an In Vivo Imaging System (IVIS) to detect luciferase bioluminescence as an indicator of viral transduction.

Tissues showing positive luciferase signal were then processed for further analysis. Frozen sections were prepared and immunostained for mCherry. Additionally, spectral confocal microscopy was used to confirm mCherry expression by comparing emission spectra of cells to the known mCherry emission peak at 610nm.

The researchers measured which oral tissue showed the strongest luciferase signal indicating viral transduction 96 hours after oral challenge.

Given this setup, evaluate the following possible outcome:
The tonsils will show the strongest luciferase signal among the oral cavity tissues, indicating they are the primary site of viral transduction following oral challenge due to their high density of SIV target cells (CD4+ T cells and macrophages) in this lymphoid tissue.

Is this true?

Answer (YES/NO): NO